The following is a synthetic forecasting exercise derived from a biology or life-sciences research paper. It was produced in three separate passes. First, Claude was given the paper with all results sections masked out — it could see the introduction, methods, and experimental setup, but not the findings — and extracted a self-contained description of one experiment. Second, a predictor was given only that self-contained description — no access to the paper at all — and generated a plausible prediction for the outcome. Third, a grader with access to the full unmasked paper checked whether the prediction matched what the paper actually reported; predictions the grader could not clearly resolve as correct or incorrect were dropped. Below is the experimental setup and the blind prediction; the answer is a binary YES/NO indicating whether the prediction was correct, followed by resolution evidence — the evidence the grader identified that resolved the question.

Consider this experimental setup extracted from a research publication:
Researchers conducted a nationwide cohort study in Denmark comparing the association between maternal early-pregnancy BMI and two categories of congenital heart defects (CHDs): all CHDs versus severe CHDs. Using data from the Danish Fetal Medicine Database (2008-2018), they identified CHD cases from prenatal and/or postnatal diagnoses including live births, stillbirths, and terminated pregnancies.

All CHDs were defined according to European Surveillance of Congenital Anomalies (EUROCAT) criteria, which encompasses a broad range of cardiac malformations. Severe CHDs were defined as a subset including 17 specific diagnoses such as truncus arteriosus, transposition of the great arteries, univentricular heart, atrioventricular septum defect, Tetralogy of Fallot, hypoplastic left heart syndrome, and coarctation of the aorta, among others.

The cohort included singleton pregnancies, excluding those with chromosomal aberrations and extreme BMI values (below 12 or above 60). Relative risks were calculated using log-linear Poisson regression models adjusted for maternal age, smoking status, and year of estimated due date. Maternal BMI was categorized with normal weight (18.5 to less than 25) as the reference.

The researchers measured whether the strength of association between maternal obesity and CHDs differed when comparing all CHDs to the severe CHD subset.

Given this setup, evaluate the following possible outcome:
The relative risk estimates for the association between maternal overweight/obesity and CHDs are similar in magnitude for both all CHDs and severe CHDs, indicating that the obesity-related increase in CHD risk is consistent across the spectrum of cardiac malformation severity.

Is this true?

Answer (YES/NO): YES